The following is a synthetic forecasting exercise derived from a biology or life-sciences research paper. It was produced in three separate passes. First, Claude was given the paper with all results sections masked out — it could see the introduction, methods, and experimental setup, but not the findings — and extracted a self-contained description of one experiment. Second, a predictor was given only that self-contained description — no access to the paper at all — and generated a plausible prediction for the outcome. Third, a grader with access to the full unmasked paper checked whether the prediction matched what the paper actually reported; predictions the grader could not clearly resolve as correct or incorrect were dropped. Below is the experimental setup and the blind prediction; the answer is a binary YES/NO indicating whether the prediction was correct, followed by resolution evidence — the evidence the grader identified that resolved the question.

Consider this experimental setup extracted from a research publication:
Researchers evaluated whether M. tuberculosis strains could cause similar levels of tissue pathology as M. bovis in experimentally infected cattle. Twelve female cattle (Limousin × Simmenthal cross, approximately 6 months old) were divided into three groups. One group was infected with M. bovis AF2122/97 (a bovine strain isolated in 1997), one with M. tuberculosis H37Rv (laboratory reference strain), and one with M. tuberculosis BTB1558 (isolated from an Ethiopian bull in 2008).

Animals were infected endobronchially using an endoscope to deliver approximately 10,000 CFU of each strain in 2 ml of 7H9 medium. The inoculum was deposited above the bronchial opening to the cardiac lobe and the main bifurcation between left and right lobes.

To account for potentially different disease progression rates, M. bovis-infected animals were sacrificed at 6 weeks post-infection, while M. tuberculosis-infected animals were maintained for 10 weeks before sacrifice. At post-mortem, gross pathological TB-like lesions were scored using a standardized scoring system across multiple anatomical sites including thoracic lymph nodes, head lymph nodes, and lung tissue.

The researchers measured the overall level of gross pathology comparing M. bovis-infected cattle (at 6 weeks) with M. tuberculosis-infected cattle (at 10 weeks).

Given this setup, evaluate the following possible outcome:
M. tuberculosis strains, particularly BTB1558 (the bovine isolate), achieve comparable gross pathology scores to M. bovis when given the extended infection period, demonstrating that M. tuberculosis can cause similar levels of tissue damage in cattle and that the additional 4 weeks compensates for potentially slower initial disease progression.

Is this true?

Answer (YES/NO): NO